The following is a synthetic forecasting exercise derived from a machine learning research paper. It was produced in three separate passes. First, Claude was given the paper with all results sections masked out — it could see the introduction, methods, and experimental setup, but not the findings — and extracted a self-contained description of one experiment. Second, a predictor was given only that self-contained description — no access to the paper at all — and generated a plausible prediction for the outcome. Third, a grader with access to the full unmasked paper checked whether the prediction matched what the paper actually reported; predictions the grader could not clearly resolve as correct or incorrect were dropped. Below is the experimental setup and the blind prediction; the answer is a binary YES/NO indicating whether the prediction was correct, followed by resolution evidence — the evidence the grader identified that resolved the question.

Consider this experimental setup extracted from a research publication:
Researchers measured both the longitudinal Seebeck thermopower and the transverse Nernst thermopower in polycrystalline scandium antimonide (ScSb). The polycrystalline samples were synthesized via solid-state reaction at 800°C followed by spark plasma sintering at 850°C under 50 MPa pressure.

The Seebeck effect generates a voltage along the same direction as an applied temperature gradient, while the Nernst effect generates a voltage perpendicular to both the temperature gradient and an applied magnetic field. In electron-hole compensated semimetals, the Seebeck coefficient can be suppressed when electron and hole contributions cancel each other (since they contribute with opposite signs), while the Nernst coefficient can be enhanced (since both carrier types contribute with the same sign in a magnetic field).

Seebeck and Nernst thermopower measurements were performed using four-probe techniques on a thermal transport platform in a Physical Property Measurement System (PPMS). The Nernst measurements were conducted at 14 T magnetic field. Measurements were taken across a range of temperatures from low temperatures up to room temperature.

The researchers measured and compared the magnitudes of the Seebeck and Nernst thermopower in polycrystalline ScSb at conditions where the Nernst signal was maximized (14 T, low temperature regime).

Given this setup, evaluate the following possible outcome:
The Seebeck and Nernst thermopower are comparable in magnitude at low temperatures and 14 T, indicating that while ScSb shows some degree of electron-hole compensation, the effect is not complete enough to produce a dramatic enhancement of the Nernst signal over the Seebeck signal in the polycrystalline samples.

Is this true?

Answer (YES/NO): NO